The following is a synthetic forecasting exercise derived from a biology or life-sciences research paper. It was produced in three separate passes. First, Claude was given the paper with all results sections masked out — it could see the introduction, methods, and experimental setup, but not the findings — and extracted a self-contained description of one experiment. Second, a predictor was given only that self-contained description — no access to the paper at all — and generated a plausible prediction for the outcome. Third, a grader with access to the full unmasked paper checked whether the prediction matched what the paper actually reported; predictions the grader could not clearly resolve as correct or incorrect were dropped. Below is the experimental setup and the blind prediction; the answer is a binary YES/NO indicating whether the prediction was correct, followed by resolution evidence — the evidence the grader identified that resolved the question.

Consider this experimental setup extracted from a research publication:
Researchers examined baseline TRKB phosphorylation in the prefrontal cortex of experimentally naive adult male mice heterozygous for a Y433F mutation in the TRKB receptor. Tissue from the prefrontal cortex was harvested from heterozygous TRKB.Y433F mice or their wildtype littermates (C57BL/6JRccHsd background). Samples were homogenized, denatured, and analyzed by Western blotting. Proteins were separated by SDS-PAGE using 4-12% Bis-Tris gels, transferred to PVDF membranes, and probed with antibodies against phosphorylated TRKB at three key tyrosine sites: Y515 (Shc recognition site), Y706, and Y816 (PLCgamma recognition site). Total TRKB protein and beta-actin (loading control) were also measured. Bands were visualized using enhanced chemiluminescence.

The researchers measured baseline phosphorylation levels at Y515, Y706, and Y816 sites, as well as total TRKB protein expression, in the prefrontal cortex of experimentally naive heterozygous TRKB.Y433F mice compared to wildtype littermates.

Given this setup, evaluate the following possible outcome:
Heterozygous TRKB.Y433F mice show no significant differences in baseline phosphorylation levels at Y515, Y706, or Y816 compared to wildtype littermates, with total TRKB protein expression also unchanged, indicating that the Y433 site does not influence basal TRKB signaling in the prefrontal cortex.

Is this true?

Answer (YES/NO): YES